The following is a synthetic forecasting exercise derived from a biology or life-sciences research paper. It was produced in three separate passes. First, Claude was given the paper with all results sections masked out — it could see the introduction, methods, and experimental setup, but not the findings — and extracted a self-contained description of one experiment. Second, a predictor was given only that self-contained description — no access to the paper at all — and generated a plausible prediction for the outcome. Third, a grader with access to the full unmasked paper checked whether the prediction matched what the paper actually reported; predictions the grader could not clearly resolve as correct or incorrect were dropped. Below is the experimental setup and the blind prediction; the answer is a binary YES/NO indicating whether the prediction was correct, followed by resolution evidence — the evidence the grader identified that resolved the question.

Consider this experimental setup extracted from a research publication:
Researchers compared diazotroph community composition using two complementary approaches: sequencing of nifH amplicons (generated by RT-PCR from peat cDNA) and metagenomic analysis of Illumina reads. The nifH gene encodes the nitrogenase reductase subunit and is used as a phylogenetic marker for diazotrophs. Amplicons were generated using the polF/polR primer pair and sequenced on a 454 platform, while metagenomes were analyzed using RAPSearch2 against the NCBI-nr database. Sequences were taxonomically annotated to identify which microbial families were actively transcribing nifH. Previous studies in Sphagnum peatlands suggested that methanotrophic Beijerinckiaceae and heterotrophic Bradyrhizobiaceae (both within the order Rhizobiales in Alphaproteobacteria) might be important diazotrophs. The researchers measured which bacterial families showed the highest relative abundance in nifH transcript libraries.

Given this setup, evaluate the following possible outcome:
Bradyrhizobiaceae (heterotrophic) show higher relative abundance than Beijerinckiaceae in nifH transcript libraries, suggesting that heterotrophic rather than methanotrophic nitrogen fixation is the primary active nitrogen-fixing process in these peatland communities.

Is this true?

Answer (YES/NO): NO